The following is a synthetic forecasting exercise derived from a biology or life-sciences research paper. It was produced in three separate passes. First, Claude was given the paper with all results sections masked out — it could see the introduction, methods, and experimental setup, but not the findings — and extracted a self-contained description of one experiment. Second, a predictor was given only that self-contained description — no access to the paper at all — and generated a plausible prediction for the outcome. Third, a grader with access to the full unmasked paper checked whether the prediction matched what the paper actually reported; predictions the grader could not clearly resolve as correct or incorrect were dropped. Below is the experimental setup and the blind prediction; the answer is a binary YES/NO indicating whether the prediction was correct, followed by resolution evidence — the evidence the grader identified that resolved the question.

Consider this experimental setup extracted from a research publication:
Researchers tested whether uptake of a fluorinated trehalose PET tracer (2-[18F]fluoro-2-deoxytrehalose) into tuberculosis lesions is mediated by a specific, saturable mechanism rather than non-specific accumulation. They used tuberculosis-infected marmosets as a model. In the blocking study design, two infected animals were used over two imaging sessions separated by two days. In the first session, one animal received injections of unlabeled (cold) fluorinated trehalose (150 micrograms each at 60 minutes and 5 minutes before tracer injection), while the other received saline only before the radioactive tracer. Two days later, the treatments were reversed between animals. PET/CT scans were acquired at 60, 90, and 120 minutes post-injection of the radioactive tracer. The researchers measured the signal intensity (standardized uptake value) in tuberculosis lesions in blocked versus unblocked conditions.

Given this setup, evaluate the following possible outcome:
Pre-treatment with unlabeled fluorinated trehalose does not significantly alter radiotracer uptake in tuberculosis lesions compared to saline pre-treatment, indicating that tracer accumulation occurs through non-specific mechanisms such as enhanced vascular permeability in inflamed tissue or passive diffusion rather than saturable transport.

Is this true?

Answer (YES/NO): NO